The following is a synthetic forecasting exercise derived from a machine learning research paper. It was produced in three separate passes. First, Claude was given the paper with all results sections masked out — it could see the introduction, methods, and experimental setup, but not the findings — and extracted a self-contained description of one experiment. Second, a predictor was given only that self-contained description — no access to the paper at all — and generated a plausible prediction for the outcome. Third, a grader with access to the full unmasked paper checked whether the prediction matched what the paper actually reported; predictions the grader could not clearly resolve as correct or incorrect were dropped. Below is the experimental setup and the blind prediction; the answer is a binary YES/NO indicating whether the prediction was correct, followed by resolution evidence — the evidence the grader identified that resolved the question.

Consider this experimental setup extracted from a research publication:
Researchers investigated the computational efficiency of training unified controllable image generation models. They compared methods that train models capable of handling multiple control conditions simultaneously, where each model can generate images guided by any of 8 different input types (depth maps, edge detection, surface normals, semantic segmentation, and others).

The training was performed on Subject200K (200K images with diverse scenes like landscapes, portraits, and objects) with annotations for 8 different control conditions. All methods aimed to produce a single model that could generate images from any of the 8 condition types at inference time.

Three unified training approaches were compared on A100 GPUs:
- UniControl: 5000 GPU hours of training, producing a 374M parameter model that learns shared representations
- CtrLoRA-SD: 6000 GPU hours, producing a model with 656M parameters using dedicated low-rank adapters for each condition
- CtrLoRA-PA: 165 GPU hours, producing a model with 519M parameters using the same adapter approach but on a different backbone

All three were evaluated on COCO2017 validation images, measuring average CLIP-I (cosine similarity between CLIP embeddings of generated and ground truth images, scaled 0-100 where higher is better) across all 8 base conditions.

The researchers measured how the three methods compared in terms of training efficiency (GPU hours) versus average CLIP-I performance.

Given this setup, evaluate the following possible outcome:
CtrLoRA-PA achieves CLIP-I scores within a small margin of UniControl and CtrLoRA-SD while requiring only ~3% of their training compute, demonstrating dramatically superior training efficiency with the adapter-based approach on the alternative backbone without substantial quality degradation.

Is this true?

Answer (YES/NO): YES